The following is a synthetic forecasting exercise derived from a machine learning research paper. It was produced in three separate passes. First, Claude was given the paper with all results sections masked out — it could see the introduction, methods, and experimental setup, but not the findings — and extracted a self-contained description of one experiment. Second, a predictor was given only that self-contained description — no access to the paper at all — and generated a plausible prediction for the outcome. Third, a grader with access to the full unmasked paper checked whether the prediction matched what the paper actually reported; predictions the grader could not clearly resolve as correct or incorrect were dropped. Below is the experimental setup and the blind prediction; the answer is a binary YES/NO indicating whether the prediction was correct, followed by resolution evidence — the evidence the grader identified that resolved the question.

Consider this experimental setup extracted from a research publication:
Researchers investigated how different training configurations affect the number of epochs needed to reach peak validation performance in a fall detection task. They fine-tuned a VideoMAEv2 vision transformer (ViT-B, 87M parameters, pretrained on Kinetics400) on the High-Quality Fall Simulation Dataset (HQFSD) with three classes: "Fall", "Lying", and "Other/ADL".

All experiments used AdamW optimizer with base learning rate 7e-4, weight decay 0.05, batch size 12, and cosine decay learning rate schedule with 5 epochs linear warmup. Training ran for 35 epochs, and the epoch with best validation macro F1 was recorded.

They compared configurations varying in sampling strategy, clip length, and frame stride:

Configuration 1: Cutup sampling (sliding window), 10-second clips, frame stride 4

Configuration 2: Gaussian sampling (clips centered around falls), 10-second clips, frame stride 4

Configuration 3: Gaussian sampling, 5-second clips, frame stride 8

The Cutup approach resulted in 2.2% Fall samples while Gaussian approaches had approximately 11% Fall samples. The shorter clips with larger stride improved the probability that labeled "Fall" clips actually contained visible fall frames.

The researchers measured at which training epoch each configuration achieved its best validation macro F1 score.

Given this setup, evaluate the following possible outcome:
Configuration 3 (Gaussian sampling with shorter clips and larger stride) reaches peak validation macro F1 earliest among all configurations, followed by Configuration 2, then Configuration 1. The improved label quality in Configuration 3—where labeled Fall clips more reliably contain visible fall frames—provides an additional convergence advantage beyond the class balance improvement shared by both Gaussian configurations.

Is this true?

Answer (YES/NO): NO